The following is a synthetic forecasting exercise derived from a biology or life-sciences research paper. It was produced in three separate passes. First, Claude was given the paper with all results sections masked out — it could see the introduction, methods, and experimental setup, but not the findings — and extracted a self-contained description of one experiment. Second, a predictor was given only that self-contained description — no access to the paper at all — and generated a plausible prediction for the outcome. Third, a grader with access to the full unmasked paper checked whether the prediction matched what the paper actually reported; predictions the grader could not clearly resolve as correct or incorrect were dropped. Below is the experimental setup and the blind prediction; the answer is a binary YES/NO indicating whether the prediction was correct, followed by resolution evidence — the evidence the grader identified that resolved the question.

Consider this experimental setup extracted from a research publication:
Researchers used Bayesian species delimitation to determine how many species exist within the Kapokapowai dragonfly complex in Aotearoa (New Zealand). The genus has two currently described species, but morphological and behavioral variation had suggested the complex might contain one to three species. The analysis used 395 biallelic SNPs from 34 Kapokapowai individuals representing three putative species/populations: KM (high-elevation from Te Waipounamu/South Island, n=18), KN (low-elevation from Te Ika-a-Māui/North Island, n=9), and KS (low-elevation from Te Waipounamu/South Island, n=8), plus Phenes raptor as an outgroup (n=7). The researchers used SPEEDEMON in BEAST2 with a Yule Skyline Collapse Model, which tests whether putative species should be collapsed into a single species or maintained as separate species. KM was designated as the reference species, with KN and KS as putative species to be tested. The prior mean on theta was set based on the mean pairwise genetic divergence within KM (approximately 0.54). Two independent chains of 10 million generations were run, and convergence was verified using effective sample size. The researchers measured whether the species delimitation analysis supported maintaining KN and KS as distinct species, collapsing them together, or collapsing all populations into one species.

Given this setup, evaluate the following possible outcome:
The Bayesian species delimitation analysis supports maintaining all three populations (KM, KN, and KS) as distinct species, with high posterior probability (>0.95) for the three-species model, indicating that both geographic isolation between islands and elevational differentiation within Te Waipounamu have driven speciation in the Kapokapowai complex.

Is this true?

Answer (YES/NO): NO